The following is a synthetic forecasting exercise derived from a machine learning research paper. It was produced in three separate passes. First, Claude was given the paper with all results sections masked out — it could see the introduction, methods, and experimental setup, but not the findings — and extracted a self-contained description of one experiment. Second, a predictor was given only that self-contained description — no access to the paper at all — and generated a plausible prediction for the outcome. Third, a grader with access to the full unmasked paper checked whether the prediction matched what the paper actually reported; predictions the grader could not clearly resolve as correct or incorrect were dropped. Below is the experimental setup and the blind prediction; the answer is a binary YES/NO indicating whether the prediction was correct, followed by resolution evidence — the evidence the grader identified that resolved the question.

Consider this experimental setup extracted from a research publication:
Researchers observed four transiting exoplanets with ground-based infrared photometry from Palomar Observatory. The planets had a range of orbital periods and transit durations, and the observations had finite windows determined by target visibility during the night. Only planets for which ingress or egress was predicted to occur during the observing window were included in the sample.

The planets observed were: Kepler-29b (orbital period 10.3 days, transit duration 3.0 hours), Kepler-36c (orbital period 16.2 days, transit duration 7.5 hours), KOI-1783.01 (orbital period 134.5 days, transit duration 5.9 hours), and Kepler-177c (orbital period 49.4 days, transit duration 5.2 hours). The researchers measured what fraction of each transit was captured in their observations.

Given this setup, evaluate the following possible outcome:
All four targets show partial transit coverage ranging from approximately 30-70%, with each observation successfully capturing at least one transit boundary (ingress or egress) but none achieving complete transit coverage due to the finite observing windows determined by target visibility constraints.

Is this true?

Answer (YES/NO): NO